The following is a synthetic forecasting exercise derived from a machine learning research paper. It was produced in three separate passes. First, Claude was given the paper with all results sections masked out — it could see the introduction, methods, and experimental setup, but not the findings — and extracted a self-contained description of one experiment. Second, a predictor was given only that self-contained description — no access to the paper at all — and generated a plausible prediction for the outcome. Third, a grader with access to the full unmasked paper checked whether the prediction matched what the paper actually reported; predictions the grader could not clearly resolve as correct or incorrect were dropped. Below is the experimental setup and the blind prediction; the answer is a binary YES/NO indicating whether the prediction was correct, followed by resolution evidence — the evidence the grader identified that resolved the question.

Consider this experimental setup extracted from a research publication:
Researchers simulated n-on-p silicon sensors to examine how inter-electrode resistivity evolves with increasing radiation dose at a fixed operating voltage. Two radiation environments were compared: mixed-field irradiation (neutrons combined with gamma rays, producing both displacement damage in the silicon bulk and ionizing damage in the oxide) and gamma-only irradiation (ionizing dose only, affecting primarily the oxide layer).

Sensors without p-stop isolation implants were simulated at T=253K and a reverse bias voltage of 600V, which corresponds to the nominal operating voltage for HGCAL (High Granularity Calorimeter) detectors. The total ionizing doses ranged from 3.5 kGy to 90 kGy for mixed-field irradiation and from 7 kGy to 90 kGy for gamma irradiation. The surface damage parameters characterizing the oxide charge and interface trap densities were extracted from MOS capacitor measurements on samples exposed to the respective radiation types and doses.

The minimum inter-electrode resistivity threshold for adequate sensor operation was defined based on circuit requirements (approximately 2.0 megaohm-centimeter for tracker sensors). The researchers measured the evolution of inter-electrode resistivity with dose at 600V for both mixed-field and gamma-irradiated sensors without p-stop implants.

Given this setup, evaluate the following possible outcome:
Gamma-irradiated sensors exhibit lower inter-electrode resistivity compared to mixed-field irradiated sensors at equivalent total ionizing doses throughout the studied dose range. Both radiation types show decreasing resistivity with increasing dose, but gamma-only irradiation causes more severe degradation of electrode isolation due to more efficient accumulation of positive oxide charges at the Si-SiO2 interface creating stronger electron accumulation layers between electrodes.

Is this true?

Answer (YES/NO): NO